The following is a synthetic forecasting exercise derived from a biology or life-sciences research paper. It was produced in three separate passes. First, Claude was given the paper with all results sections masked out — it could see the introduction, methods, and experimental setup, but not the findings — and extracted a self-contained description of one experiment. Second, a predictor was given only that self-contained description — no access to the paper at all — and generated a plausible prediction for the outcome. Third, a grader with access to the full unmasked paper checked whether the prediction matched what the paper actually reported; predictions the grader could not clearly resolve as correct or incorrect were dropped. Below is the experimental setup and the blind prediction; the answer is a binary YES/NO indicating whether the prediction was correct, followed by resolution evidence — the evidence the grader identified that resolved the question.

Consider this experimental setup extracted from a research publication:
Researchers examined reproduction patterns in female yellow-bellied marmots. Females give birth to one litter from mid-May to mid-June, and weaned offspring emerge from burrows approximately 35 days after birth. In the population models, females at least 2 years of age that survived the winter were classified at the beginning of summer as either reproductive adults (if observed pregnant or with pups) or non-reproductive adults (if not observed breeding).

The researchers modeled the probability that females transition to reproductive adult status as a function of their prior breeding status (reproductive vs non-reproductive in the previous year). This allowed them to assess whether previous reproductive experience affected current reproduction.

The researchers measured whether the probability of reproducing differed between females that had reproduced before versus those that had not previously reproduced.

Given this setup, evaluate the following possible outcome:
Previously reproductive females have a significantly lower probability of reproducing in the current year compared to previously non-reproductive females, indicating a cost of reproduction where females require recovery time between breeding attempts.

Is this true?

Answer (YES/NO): NO